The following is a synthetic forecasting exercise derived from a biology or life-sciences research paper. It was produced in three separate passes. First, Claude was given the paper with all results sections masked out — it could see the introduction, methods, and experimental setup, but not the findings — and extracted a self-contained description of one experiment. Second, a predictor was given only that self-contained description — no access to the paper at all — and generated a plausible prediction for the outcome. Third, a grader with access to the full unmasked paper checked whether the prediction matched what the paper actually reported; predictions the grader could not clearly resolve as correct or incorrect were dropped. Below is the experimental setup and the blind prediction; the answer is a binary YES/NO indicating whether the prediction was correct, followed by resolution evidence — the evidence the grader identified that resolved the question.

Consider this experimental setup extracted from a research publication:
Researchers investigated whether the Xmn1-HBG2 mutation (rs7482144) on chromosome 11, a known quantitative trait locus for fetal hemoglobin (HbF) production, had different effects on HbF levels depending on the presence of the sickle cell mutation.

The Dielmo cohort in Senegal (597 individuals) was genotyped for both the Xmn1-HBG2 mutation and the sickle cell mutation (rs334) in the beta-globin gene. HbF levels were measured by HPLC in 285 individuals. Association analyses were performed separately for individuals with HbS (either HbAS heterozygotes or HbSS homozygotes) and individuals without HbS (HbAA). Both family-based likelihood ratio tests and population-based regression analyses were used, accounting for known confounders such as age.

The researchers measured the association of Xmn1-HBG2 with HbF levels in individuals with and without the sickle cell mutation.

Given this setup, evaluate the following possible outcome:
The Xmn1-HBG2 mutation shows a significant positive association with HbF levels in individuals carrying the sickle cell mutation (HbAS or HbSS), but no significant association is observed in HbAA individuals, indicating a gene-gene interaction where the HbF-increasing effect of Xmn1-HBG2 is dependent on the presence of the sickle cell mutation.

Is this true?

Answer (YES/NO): YES